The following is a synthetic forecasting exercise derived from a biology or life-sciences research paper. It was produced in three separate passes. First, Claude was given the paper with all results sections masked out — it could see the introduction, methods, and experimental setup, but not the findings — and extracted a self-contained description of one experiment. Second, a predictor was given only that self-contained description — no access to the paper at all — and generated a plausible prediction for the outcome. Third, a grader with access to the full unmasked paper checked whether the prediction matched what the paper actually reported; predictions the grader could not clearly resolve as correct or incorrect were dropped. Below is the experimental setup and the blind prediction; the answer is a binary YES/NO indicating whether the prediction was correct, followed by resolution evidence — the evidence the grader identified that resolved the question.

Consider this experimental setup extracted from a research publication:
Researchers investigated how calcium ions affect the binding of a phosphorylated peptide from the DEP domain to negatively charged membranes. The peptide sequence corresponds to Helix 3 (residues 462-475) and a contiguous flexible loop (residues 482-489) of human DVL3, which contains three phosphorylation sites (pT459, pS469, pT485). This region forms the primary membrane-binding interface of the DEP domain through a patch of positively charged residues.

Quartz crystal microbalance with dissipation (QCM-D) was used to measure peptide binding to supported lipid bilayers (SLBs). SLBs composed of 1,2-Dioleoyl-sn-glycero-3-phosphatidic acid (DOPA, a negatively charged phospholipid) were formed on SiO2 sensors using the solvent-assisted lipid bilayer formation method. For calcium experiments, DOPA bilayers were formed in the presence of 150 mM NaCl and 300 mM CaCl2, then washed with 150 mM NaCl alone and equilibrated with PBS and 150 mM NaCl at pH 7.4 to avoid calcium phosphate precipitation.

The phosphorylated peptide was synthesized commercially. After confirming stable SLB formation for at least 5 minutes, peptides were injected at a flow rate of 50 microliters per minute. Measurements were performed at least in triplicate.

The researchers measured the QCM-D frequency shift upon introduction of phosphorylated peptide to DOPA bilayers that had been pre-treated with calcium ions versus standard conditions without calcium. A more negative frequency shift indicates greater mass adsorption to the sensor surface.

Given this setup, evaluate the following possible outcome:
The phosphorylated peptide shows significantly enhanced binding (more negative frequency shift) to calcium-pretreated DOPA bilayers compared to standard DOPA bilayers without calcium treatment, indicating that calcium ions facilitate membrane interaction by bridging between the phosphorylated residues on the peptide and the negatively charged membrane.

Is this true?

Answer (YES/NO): YES